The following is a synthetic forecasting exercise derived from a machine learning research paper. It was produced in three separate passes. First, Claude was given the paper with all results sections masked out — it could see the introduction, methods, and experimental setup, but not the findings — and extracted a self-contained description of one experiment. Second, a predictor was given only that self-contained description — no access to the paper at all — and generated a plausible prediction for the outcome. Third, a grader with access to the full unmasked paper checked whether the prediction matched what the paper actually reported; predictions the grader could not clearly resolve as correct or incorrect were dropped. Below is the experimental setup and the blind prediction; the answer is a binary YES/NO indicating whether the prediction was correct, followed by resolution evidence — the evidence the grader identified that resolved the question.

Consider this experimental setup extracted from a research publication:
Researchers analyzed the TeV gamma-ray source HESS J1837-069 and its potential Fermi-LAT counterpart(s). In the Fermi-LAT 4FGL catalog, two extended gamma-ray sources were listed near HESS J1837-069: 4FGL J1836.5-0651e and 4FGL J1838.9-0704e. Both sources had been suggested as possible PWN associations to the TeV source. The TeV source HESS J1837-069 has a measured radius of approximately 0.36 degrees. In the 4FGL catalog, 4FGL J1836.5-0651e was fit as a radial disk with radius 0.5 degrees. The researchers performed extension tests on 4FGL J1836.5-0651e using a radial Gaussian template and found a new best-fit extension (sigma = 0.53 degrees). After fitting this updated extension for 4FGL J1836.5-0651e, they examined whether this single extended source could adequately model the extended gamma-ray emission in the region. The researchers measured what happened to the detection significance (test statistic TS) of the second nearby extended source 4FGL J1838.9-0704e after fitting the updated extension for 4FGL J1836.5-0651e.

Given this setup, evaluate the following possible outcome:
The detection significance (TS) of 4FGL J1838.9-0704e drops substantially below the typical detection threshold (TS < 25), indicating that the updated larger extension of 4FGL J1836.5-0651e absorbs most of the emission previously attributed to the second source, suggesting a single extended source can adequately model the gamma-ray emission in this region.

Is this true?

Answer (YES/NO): YES